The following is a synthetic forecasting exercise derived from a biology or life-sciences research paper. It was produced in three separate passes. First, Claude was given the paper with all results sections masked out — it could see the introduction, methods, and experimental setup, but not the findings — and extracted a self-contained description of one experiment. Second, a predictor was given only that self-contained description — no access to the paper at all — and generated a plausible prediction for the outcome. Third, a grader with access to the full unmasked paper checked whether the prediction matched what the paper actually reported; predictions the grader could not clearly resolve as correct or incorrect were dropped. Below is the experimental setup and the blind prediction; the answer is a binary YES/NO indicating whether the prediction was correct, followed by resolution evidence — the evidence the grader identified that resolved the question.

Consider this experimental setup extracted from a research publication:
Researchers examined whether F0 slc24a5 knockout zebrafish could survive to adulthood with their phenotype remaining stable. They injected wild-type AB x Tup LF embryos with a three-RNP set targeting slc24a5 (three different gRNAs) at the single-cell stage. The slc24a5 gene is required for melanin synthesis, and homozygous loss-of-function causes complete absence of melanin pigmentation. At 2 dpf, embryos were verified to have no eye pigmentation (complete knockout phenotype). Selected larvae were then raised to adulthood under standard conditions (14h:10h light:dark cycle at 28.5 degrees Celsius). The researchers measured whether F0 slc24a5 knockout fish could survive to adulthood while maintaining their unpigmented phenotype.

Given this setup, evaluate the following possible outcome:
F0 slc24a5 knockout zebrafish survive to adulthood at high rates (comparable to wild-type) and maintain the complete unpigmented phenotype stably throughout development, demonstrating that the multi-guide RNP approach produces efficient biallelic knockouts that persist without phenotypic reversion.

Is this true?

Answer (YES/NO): YES